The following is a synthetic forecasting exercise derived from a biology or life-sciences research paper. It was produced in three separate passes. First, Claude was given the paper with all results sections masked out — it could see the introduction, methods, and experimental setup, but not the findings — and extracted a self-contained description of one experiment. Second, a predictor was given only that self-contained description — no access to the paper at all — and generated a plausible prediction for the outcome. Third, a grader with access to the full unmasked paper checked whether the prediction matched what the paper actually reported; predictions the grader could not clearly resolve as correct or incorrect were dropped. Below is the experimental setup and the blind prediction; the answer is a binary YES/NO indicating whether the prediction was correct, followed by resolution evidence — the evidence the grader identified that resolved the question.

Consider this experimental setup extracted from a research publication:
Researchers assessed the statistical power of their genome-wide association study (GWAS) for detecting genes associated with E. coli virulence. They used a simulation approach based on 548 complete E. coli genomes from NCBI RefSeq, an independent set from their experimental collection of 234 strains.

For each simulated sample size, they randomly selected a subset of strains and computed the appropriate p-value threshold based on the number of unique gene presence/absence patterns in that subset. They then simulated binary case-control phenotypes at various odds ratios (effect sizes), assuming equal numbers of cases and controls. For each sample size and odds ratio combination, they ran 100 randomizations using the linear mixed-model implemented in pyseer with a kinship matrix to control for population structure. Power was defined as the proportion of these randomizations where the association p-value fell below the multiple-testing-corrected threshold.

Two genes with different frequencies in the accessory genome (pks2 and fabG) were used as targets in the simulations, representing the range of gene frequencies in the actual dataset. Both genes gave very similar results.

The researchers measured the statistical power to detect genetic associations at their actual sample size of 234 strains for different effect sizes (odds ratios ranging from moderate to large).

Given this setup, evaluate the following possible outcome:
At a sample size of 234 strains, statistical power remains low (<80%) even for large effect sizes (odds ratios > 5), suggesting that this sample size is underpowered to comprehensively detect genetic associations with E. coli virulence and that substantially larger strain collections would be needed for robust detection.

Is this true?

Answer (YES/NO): NO